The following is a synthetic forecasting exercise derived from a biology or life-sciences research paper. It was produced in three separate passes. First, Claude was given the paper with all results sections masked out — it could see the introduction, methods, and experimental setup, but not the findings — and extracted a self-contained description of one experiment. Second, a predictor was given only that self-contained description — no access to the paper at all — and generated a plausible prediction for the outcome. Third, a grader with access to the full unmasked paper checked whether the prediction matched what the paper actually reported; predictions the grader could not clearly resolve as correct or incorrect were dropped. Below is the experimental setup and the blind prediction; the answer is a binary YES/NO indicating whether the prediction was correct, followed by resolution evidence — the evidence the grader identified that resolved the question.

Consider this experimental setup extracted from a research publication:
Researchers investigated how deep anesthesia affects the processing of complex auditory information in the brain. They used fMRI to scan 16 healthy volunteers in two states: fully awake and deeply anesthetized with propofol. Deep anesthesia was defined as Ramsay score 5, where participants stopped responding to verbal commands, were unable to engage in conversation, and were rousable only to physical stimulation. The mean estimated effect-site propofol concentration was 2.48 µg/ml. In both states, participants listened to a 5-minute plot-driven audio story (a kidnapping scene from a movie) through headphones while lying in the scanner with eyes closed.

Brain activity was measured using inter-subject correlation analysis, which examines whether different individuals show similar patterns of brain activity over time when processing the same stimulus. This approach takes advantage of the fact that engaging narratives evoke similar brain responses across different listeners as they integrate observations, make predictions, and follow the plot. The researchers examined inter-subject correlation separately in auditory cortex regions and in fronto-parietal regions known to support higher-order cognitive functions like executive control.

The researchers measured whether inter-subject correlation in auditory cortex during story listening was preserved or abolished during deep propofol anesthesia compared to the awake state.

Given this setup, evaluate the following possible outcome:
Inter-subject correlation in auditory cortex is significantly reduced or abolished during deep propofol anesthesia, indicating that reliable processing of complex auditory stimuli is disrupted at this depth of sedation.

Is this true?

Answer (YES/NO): NO